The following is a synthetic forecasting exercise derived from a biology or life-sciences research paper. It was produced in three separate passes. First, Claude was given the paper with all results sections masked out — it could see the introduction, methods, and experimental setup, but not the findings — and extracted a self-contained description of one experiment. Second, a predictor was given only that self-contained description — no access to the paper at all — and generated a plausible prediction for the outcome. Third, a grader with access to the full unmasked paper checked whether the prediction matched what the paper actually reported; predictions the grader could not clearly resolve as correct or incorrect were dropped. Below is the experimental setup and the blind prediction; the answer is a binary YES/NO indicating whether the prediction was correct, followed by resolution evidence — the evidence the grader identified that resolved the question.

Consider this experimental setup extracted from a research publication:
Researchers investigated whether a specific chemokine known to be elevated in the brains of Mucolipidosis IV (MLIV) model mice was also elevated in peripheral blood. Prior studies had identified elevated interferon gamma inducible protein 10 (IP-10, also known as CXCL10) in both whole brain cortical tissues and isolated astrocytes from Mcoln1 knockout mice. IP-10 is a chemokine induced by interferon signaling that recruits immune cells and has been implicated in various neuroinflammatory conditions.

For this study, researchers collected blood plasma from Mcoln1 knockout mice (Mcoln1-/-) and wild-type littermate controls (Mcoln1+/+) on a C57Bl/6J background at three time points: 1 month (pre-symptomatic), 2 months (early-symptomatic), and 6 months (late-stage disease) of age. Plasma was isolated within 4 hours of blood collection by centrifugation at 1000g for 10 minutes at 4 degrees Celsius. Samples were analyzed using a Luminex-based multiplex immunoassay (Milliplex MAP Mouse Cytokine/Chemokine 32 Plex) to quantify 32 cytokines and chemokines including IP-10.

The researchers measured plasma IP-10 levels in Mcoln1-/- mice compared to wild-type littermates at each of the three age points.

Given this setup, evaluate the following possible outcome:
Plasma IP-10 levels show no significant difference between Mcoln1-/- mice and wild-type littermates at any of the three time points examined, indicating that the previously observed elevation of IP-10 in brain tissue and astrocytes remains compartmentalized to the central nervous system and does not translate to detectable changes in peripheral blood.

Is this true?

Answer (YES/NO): NO